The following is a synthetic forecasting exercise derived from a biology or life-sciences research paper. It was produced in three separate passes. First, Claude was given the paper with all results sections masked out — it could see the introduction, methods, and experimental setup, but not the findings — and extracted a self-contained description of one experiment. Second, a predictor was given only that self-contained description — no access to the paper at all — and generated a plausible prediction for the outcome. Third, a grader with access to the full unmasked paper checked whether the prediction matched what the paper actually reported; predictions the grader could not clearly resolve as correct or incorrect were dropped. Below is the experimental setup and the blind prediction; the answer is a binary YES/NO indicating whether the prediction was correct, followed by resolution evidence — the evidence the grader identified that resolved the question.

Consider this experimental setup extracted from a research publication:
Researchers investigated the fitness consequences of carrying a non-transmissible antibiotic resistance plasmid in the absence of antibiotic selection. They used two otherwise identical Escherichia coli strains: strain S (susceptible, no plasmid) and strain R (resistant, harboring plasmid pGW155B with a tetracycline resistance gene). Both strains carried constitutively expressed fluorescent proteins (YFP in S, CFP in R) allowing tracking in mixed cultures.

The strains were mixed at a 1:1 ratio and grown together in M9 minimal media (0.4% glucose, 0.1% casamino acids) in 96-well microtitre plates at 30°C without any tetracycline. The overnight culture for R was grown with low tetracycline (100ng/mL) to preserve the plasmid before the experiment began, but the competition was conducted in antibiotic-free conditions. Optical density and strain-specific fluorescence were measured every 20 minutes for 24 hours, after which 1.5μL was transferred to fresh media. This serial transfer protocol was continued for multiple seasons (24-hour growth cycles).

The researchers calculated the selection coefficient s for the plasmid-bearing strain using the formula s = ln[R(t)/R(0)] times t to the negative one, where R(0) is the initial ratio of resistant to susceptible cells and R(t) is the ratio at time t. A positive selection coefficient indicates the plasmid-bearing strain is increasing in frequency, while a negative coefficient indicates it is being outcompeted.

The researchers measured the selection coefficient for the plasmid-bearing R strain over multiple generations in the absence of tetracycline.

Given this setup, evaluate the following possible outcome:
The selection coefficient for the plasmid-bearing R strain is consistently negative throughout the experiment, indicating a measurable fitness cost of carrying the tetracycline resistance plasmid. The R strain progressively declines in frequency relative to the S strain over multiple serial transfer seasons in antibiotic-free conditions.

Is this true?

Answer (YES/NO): NO